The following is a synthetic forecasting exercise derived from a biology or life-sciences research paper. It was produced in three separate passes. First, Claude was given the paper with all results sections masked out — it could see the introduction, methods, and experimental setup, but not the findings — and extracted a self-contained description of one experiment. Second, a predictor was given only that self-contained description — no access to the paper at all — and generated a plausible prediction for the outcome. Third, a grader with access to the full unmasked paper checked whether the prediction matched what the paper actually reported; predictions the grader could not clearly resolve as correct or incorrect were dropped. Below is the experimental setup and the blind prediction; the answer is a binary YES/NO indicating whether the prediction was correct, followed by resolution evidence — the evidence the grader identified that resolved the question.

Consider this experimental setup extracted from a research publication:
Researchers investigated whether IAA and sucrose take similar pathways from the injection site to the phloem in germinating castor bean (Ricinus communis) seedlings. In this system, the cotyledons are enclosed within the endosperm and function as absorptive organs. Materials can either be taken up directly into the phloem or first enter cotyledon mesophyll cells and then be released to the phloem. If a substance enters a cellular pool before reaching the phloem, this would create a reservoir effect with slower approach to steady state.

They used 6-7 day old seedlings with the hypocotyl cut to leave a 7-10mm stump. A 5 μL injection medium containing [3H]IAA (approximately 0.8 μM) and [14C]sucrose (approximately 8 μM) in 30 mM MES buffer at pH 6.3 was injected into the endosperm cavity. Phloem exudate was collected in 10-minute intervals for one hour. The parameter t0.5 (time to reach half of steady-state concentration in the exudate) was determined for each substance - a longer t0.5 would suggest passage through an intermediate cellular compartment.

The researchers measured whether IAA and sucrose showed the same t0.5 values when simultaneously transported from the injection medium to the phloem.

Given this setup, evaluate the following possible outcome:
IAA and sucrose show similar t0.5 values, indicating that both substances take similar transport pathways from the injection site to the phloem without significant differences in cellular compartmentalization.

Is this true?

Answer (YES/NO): NO